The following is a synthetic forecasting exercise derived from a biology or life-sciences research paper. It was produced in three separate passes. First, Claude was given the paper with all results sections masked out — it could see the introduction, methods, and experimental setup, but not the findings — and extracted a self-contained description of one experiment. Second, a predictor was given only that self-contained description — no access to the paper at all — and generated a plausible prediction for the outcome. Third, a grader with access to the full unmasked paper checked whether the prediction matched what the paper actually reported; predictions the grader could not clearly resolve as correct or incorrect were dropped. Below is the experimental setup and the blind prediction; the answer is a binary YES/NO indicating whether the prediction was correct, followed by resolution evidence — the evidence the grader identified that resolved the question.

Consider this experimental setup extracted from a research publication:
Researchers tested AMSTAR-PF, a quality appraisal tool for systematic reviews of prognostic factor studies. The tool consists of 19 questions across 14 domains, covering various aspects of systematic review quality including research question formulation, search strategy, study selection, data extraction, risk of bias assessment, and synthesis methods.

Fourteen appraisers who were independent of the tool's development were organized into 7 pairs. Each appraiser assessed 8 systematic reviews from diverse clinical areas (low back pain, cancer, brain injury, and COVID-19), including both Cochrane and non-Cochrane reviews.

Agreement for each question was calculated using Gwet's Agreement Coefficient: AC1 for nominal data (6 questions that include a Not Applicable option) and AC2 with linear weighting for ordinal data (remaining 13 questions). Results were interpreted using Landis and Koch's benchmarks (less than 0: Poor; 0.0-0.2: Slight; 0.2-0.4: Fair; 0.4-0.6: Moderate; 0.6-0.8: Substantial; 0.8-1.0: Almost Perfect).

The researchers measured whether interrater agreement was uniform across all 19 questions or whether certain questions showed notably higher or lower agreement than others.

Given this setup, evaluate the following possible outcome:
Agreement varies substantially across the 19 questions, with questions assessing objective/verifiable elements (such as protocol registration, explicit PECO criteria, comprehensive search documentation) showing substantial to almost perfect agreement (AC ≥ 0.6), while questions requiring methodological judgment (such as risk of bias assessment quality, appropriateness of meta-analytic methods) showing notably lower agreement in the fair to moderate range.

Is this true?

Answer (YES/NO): YES